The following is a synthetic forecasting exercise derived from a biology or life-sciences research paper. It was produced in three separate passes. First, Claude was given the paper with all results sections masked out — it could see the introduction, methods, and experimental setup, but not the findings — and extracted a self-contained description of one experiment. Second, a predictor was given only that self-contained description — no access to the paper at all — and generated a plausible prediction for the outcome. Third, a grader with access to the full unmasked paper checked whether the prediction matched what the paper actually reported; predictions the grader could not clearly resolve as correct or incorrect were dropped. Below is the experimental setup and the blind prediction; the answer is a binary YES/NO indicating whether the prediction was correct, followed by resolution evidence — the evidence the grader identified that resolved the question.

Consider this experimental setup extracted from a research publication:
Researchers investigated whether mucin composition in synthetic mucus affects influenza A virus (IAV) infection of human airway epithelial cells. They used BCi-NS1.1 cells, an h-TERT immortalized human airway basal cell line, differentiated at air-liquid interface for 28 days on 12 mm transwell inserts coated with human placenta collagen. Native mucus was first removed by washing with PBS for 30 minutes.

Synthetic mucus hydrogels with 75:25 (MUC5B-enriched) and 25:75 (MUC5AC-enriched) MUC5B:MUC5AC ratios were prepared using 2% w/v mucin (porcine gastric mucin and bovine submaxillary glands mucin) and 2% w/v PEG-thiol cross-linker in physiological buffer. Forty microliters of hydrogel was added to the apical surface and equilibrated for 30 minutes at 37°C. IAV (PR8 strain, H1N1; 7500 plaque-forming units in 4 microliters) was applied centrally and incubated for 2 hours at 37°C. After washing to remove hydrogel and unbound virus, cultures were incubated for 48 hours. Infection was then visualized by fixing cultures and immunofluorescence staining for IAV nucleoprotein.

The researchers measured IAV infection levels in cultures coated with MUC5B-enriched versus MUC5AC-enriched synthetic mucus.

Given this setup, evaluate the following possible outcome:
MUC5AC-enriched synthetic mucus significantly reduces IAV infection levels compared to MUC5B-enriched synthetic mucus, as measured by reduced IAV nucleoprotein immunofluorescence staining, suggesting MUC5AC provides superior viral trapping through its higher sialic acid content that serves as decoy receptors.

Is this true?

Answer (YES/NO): NO